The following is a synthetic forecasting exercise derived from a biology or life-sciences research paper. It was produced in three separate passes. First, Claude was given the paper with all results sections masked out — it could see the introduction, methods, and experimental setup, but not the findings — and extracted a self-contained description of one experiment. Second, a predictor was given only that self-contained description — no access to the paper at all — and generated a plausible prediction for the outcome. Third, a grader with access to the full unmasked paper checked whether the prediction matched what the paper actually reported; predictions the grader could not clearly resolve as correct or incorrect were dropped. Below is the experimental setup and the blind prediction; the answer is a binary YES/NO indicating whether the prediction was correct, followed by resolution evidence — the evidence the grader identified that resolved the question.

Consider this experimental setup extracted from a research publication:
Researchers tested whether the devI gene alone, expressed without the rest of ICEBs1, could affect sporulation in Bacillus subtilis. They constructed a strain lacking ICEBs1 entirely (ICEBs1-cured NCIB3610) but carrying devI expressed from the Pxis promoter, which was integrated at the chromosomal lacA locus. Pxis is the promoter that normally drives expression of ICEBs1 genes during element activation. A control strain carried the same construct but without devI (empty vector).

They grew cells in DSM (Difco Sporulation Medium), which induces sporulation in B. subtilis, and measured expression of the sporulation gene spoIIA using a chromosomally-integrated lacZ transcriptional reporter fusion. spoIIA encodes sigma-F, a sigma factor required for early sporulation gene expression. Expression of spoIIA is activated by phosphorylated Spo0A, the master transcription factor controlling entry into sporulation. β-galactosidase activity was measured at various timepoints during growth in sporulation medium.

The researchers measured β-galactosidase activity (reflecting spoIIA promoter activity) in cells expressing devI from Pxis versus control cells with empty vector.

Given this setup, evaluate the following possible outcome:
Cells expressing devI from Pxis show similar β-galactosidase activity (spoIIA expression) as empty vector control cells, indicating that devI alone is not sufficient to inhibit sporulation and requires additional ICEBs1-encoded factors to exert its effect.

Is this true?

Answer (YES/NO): NO